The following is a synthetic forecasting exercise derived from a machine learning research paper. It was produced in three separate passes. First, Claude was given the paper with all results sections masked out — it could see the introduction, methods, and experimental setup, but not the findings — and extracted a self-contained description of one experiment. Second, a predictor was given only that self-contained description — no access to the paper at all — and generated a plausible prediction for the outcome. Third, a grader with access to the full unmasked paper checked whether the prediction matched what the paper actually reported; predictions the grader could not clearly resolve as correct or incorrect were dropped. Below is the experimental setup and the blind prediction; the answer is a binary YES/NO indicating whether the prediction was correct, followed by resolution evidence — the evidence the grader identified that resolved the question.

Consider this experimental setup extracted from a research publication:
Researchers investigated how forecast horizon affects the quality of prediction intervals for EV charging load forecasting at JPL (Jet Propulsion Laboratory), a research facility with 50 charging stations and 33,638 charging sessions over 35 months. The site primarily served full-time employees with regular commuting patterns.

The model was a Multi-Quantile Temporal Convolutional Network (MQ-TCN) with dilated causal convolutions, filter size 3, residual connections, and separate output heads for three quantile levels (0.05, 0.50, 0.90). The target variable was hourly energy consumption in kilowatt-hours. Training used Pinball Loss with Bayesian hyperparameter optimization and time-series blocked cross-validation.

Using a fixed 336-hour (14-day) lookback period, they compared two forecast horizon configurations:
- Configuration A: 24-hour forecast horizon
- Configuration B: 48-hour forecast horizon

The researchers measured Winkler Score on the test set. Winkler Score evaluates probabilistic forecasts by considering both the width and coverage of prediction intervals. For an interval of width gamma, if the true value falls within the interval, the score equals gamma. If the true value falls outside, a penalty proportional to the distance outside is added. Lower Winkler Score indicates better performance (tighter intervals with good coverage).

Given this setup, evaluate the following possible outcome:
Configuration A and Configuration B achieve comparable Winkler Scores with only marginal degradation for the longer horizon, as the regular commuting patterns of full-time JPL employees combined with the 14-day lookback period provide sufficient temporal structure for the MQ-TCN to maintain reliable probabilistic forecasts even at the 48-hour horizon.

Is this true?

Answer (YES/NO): NO